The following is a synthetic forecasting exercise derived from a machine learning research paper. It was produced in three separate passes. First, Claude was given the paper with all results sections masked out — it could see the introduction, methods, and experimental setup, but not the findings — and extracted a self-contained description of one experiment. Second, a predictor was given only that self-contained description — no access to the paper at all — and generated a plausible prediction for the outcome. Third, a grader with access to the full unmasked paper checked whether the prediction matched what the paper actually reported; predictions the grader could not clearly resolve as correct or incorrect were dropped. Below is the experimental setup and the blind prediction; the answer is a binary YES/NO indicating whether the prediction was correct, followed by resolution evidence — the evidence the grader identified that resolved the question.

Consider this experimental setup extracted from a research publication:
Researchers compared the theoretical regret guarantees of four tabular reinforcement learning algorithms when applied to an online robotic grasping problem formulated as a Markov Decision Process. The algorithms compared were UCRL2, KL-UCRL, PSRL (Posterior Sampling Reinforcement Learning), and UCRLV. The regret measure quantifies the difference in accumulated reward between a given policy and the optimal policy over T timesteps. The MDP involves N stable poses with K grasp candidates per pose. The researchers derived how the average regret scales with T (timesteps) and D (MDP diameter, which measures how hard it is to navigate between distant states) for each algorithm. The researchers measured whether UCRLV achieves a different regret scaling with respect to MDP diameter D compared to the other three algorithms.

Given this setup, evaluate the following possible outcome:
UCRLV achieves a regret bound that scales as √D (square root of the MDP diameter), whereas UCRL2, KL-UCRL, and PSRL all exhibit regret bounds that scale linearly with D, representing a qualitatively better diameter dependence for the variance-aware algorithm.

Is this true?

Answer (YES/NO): YES